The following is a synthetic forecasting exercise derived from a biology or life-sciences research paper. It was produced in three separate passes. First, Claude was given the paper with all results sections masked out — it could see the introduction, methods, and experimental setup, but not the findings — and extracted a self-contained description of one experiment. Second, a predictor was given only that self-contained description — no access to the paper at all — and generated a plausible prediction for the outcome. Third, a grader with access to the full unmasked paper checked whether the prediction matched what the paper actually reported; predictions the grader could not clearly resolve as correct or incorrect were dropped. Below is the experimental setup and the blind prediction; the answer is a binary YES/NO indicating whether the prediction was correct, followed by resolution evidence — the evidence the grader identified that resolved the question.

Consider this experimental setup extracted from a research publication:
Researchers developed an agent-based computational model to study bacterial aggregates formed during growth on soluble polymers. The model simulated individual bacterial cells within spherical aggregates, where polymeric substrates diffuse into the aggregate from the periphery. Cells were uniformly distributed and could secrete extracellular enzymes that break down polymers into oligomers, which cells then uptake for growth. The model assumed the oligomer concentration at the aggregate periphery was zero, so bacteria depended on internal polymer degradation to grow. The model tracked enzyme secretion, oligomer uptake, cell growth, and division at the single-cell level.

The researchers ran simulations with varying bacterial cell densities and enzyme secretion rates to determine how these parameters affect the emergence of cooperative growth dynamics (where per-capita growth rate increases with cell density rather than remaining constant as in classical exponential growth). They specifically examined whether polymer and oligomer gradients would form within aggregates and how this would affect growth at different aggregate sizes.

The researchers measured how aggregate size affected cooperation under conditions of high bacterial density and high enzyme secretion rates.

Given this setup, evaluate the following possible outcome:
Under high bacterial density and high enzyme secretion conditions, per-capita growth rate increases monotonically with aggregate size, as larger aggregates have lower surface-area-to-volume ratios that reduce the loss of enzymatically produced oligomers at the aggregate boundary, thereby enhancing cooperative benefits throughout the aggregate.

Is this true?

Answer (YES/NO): NO